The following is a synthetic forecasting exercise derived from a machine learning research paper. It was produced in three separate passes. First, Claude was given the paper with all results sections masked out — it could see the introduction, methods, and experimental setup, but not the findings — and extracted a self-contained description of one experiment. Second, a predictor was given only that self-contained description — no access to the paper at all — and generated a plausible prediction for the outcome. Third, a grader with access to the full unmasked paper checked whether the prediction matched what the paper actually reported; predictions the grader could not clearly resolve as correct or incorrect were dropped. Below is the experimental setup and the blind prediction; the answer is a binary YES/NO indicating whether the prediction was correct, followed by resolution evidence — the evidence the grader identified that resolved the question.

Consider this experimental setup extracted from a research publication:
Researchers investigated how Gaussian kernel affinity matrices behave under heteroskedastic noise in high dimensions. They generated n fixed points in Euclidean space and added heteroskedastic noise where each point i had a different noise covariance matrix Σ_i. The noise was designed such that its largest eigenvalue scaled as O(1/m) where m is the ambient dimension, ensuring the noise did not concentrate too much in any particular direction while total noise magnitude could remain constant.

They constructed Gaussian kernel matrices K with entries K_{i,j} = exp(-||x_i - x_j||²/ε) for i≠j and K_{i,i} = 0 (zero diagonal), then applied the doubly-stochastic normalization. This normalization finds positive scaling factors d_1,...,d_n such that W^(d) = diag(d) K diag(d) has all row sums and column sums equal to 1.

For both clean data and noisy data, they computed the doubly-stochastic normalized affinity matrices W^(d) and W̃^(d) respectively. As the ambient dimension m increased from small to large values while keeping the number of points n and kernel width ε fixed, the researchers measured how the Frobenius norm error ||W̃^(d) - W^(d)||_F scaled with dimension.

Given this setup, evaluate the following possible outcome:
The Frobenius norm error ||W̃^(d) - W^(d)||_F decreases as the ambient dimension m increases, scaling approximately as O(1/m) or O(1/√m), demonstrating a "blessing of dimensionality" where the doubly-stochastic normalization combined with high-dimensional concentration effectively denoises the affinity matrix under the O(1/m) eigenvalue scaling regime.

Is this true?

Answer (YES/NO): YES